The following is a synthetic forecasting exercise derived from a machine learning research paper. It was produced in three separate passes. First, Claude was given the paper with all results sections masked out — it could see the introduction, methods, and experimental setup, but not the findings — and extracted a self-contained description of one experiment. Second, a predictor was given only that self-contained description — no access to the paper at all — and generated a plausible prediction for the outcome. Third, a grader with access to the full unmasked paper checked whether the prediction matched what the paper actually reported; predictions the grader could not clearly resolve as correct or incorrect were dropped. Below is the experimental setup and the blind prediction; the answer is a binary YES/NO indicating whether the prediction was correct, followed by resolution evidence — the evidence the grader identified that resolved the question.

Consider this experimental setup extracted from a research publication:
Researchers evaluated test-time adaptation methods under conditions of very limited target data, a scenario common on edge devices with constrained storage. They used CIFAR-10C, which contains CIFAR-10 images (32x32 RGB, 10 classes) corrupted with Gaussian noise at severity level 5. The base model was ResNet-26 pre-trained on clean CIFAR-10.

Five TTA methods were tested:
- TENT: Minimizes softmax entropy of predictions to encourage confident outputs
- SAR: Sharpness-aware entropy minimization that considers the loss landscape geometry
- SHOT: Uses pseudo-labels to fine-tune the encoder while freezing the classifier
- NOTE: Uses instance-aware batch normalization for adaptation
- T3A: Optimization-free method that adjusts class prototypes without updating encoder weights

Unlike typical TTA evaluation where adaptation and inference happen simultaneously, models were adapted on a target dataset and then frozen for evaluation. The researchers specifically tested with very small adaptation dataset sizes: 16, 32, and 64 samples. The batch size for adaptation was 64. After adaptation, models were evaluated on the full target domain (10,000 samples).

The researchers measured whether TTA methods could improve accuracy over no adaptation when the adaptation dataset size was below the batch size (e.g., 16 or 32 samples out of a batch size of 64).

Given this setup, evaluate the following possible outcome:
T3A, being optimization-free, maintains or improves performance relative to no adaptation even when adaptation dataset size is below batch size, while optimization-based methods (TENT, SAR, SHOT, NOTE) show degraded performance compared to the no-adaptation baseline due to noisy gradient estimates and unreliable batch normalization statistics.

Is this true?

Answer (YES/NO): NO